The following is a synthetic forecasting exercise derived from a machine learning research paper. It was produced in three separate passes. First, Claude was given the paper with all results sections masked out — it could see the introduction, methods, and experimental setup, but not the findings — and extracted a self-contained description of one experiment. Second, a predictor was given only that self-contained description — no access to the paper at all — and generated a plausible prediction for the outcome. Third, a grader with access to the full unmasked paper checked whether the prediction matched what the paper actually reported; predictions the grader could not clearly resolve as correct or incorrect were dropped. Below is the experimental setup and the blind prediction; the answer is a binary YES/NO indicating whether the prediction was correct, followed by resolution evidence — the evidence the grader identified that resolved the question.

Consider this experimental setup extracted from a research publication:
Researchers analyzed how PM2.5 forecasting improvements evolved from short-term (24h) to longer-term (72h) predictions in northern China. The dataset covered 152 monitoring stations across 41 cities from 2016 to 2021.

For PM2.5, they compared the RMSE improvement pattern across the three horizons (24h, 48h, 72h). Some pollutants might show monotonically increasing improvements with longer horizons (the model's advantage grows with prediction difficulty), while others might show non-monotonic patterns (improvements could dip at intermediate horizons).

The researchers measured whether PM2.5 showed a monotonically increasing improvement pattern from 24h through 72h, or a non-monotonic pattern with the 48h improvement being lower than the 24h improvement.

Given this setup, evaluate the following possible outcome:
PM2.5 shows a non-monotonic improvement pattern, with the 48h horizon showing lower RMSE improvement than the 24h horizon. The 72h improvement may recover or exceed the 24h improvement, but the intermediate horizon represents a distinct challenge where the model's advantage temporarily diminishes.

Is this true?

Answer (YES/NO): YES